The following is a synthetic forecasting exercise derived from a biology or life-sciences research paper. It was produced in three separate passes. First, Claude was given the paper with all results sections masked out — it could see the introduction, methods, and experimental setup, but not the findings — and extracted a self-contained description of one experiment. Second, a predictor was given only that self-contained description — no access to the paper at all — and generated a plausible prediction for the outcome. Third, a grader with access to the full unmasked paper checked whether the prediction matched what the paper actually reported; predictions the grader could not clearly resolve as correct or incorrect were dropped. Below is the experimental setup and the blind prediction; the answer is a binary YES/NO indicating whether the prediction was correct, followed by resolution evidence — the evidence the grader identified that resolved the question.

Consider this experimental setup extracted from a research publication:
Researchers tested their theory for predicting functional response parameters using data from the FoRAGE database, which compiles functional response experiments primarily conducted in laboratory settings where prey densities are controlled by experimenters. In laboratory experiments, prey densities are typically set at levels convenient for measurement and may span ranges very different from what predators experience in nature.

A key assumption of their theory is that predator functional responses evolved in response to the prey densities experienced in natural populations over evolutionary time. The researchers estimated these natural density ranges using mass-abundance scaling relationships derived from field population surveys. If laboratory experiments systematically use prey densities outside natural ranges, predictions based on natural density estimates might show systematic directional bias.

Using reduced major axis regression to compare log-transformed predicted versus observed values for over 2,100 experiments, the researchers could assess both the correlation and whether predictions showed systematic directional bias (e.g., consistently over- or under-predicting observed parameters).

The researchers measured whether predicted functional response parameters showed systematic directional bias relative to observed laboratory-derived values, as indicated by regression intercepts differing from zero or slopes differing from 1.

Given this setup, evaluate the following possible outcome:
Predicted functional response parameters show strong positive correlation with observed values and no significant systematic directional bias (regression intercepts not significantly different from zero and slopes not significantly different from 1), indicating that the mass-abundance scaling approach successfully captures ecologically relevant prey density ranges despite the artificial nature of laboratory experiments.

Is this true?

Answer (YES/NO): NO